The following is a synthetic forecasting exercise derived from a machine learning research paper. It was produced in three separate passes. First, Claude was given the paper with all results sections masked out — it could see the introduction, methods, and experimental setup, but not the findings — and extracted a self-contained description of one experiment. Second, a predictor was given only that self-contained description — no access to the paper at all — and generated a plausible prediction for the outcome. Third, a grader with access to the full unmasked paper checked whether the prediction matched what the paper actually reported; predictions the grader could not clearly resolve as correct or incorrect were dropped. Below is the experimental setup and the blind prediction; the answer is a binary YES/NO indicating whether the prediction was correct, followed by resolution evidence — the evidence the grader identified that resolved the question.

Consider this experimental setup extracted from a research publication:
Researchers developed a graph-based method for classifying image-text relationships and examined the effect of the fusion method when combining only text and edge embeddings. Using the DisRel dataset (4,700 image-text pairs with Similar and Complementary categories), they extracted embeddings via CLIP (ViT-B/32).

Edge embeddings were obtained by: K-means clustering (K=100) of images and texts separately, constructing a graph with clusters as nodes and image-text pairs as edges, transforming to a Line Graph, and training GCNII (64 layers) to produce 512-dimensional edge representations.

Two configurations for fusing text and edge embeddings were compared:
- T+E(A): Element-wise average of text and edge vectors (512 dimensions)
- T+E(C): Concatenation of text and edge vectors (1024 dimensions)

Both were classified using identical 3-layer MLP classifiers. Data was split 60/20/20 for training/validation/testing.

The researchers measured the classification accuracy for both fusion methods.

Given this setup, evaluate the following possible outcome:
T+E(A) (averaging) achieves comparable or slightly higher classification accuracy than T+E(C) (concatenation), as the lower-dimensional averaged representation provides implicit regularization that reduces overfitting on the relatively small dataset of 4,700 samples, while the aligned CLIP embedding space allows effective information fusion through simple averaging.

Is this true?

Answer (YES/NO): YES